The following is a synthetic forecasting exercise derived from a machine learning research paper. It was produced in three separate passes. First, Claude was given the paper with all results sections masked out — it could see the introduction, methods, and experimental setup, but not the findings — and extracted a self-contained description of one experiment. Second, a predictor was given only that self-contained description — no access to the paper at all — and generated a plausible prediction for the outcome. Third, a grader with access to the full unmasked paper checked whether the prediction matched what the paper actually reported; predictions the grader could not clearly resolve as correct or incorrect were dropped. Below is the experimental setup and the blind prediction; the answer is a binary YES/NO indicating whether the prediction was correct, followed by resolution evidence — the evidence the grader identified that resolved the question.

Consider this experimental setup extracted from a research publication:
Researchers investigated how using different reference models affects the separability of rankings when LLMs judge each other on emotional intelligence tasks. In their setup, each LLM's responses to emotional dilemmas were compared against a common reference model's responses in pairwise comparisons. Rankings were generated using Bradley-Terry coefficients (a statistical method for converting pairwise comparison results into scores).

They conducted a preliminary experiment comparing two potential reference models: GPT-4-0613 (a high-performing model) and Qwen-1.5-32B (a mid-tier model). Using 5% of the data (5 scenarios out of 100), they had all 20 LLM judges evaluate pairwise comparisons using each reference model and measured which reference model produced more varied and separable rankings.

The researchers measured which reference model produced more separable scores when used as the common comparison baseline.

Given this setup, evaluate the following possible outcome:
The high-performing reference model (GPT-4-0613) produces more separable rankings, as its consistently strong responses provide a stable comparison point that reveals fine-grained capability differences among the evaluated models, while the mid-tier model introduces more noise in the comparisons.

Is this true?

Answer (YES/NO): NO